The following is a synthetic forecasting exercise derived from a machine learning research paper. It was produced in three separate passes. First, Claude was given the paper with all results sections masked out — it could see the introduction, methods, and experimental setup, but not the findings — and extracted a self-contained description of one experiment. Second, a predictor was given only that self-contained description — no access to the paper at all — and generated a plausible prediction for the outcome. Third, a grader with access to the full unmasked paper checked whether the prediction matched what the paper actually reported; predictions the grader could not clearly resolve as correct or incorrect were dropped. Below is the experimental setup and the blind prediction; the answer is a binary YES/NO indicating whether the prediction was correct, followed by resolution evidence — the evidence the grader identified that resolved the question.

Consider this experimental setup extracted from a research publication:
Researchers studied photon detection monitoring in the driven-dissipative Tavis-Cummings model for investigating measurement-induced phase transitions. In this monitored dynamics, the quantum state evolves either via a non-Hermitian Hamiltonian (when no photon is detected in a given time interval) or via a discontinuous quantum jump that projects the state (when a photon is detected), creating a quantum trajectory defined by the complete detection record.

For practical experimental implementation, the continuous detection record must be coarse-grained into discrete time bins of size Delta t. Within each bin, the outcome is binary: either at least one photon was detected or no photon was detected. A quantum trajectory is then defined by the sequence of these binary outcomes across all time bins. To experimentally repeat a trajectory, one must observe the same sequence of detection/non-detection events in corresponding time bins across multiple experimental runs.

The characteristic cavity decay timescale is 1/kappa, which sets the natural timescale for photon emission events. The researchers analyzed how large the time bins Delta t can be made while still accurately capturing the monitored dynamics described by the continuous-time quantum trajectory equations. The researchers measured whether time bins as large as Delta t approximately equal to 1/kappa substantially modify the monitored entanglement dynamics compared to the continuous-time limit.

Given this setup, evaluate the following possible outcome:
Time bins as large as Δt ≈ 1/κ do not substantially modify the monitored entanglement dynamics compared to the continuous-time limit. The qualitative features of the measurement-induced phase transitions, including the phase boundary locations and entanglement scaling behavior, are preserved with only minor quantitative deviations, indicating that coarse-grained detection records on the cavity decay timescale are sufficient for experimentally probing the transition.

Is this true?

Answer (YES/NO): YES